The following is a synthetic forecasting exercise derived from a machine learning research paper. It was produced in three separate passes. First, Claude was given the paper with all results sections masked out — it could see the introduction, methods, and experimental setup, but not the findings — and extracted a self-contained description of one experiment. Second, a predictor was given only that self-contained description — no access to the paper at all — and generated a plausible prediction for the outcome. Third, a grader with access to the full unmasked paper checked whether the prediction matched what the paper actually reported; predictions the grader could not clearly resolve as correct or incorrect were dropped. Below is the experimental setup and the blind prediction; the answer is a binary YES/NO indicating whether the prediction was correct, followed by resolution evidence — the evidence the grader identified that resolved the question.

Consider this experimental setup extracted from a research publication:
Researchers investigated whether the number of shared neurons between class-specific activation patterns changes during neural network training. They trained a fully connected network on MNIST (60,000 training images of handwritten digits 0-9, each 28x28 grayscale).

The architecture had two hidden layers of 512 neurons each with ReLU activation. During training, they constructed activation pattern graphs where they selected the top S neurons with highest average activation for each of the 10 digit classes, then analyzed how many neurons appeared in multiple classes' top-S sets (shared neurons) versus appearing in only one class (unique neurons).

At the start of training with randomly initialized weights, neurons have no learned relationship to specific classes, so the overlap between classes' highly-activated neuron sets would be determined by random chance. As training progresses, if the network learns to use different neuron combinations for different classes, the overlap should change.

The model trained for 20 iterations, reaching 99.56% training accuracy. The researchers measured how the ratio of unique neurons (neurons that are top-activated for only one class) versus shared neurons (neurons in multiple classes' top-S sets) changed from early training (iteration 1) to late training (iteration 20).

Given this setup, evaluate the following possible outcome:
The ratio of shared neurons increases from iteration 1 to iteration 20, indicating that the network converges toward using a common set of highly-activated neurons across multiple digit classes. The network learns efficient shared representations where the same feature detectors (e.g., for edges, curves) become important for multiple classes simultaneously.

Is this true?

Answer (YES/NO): NO